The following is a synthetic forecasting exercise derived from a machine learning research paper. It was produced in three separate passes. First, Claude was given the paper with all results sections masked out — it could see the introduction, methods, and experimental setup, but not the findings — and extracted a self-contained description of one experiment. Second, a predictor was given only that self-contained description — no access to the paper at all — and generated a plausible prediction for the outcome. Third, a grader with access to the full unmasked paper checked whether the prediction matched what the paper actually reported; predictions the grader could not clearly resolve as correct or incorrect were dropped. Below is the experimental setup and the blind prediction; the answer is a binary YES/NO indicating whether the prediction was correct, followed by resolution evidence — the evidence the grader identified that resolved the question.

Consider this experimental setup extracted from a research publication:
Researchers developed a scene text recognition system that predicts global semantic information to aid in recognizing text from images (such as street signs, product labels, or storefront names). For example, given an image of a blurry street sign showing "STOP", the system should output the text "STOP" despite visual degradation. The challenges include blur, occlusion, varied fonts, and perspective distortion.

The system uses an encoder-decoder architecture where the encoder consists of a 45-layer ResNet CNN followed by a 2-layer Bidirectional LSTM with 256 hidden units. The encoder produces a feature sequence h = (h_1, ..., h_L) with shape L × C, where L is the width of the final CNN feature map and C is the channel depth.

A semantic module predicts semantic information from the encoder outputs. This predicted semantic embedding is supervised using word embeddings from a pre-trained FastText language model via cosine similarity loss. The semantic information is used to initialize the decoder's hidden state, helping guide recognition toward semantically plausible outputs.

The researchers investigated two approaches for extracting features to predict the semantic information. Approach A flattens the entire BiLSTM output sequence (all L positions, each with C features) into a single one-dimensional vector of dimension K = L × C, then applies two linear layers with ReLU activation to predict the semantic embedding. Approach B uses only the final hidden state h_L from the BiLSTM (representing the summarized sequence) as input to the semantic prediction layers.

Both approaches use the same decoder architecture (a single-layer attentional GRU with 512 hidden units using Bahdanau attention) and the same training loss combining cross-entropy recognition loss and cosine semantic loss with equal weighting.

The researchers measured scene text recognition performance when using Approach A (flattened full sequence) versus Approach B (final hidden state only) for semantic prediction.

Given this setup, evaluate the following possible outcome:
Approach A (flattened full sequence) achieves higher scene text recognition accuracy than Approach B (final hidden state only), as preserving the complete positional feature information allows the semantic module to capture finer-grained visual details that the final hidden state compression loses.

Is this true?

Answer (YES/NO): YES